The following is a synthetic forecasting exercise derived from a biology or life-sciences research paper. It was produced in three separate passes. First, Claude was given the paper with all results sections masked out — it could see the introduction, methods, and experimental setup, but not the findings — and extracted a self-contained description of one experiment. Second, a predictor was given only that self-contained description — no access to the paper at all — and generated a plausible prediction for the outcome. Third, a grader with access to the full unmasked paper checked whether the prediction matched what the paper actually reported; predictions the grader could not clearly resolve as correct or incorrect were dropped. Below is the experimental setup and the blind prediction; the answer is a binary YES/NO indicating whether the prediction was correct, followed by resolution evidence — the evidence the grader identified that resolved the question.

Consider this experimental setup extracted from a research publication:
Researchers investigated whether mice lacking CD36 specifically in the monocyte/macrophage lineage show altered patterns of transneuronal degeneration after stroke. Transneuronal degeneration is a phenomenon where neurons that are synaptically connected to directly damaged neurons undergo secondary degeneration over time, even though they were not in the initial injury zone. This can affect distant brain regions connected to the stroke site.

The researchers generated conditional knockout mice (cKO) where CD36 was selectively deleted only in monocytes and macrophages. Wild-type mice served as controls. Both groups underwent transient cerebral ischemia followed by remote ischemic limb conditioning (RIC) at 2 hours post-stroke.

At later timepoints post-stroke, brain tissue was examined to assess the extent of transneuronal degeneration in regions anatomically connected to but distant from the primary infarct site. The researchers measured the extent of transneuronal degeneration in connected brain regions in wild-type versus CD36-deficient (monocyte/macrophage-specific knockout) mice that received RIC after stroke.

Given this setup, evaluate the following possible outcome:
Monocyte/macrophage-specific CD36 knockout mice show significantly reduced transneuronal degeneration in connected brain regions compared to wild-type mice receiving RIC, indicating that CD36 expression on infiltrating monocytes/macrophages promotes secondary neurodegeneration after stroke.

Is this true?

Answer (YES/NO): NO